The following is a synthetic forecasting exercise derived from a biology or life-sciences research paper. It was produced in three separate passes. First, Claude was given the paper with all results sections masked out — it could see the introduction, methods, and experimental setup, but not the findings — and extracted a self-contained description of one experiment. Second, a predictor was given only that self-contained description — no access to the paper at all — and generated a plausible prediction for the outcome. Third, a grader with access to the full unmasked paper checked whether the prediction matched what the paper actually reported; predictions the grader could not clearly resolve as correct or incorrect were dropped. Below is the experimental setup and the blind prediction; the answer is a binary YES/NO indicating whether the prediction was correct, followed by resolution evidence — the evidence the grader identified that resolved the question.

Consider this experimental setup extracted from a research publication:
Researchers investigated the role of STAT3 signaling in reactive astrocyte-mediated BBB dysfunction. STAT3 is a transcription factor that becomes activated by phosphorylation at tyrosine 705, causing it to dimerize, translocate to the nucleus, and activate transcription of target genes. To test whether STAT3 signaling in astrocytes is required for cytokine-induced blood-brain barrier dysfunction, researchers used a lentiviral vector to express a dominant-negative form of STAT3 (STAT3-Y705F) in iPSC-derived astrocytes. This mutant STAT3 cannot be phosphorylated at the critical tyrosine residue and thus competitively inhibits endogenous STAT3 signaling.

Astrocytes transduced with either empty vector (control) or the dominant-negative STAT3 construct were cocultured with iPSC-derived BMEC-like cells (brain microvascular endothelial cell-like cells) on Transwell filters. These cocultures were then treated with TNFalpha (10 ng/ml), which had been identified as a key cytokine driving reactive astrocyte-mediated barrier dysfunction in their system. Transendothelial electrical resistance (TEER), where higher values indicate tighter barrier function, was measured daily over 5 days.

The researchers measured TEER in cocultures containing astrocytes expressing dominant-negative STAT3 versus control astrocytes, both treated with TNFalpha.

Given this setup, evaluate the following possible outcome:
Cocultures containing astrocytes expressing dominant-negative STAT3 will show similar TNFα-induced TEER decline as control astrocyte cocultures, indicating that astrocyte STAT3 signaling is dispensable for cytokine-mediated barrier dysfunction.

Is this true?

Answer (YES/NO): NO